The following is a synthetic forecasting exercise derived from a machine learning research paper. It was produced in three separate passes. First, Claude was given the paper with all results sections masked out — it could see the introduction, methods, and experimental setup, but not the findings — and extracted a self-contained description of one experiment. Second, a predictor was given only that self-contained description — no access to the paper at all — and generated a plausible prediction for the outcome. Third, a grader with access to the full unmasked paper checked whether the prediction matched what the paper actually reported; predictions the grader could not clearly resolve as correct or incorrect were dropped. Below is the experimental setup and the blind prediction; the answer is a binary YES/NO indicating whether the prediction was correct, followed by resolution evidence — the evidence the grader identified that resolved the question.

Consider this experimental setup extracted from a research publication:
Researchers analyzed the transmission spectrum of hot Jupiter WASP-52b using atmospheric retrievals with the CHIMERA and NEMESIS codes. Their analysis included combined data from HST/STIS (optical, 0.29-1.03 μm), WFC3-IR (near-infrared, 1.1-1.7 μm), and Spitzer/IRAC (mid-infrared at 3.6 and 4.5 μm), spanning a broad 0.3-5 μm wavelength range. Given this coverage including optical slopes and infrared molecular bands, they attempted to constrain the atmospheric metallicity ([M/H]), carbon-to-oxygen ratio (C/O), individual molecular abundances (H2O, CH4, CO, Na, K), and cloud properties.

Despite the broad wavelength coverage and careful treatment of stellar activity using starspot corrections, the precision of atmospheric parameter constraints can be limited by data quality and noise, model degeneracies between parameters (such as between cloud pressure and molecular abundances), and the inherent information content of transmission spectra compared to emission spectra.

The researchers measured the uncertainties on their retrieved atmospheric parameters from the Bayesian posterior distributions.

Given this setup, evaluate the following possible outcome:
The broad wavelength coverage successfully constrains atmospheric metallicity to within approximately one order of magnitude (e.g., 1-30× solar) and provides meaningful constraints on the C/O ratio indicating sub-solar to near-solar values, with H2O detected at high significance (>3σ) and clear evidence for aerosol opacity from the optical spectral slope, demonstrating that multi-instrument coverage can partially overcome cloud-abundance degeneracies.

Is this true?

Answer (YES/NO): NO